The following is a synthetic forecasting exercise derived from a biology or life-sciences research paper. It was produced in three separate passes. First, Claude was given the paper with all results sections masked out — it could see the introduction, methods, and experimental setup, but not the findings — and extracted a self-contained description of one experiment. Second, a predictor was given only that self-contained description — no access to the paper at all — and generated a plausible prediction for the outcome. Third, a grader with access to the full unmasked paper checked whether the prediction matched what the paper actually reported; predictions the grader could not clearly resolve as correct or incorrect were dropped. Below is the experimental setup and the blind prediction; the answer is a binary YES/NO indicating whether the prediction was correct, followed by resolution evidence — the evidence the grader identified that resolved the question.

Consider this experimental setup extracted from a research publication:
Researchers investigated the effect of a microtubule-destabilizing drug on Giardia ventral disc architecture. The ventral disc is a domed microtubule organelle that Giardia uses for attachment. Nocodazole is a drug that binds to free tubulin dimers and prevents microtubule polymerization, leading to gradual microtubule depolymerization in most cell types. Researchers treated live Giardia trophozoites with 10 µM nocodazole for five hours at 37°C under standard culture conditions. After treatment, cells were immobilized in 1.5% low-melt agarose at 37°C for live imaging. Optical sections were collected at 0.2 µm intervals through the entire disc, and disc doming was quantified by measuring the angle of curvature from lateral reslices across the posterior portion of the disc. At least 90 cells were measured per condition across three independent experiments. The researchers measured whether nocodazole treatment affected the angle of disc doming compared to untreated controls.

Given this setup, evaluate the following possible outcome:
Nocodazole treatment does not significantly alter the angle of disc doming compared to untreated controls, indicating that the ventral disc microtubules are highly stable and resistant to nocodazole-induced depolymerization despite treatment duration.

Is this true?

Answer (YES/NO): YES